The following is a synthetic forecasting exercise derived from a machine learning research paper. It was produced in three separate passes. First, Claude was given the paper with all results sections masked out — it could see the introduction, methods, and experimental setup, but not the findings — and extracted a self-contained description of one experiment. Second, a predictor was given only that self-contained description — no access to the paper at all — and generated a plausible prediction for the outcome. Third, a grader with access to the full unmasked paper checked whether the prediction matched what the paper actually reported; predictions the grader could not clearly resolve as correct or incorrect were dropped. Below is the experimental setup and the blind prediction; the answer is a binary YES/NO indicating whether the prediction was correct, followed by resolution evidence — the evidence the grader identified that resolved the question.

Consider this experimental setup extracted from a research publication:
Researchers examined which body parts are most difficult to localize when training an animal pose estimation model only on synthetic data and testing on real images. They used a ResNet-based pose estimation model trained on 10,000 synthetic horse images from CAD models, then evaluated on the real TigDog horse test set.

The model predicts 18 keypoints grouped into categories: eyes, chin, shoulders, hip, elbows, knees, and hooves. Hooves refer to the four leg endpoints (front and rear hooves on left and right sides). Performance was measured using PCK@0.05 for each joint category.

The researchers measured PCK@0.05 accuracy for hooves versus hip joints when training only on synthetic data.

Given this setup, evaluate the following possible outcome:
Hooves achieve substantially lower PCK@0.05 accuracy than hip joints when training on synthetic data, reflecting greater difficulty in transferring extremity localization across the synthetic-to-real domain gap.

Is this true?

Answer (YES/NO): YES